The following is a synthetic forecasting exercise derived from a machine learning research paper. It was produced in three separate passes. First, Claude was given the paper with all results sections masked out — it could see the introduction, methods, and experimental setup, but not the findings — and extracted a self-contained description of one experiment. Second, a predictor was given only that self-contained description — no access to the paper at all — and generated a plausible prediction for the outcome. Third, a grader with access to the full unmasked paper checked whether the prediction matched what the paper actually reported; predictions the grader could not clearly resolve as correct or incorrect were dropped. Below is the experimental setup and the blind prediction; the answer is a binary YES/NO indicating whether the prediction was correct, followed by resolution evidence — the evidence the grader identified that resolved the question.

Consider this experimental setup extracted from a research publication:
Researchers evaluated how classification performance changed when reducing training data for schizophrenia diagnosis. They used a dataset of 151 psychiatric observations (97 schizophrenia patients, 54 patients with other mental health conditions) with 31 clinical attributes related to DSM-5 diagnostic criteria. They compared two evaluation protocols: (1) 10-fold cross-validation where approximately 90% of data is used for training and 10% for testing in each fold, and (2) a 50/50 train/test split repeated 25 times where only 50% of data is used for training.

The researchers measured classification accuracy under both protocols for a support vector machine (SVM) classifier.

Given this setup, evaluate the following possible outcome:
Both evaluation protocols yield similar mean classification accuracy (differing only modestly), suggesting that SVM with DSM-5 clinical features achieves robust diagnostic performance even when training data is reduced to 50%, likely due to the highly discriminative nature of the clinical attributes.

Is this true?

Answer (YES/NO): NO